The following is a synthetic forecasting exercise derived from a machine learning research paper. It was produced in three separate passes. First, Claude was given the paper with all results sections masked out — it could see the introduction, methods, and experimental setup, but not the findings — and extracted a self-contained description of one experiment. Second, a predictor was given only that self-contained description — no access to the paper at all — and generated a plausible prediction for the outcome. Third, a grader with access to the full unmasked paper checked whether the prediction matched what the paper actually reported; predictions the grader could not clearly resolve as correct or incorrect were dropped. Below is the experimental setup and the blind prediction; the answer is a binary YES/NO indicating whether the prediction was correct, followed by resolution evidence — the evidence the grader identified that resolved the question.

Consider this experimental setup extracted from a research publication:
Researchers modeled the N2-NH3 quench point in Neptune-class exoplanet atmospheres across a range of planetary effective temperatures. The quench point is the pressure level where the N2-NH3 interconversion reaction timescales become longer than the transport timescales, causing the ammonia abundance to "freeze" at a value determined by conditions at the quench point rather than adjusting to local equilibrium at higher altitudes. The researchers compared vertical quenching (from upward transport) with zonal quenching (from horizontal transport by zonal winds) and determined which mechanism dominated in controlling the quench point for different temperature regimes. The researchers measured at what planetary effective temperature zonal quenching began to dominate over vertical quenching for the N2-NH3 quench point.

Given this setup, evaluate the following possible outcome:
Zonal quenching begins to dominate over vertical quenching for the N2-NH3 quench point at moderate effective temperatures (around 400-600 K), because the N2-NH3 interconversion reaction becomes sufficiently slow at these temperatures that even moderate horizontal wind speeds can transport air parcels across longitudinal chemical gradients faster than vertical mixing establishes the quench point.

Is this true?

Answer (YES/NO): NO